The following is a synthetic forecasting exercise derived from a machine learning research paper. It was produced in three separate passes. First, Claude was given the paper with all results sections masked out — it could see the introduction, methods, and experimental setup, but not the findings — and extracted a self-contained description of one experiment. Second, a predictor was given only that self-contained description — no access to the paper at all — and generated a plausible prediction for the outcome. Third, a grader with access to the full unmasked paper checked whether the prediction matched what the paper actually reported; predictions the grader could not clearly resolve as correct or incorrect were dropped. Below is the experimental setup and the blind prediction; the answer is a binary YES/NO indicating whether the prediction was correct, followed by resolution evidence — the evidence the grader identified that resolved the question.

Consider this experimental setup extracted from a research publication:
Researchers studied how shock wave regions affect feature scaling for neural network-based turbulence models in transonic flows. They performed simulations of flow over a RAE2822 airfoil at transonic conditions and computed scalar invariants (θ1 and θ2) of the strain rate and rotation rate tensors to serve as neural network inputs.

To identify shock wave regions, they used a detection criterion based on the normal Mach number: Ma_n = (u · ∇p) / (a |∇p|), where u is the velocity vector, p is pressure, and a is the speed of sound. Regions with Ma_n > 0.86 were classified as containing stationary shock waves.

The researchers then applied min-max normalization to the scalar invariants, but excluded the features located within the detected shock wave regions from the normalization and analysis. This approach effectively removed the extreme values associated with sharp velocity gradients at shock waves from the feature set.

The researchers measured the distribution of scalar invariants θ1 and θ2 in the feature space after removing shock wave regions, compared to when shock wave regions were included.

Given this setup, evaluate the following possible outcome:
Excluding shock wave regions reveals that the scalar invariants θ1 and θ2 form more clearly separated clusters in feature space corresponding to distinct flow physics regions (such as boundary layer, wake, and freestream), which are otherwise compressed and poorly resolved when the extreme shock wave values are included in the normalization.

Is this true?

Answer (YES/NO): NO